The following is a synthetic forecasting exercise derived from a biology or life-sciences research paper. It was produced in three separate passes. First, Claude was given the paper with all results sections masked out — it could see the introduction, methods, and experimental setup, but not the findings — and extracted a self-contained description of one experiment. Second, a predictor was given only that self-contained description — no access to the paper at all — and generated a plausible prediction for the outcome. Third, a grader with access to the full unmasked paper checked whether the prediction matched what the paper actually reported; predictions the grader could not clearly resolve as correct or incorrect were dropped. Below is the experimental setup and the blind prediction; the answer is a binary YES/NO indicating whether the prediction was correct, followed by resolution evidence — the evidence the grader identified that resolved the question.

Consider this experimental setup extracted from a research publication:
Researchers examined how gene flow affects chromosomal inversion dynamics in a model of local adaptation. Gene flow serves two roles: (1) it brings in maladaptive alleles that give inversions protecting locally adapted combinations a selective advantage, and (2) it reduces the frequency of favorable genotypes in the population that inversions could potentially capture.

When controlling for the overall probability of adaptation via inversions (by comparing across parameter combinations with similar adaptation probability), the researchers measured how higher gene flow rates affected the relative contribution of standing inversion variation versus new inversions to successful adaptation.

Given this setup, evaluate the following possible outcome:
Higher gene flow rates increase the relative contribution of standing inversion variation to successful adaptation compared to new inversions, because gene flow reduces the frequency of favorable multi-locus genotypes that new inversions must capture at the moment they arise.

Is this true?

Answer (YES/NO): YES